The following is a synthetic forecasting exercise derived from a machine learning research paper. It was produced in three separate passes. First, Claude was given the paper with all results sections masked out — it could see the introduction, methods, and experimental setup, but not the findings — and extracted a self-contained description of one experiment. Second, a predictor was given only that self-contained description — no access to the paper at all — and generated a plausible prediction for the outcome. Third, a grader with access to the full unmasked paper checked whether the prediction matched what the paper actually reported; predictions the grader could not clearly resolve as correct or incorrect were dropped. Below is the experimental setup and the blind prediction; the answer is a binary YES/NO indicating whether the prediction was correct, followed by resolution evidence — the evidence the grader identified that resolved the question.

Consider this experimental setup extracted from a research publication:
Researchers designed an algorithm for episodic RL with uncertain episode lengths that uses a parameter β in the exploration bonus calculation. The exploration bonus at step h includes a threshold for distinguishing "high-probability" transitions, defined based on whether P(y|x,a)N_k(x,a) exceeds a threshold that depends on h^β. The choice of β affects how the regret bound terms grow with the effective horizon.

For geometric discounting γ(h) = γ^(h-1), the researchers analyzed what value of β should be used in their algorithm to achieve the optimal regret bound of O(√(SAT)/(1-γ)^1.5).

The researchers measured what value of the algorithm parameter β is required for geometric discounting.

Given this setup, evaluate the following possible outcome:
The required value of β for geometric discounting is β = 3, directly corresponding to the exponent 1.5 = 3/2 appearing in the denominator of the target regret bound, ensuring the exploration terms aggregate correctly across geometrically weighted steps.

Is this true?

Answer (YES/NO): NO